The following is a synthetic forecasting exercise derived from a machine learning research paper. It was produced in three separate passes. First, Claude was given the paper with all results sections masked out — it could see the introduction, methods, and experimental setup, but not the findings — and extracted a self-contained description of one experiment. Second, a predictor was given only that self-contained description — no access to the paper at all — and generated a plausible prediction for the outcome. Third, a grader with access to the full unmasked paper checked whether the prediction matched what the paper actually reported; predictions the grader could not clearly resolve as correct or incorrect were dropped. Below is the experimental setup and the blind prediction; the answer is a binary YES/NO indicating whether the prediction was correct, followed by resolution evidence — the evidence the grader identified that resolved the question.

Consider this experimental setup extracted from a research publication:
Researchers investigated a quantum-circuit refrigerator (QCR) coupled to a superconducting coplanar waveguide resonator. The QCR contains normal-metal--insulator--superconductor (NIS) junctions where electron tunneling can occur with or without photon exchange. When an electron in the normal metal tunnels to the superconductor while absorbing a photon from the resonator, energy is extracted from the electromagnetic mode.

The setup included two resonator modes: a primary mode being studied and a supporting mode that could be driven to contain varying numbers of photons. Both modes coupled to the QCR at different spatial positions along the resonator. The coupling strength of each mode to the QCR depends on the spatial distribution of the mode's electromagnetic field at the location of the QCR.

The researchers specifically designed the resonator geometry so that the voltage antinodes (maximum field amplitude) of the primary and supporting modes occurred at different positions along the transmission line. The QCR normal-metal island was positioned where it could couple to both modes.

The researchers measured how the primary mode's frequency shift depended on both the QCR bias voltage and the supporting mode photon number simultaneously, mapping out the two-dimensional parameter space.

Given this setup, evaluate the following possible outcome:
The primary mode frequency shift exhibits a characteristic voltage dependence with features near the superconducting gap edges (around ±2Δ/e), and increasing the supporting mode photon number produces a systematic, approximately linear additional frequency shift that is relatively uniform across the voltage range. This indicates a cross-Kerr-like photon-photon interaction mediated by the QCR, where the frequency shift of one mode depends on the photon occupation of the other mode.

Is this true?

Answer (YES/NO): NO